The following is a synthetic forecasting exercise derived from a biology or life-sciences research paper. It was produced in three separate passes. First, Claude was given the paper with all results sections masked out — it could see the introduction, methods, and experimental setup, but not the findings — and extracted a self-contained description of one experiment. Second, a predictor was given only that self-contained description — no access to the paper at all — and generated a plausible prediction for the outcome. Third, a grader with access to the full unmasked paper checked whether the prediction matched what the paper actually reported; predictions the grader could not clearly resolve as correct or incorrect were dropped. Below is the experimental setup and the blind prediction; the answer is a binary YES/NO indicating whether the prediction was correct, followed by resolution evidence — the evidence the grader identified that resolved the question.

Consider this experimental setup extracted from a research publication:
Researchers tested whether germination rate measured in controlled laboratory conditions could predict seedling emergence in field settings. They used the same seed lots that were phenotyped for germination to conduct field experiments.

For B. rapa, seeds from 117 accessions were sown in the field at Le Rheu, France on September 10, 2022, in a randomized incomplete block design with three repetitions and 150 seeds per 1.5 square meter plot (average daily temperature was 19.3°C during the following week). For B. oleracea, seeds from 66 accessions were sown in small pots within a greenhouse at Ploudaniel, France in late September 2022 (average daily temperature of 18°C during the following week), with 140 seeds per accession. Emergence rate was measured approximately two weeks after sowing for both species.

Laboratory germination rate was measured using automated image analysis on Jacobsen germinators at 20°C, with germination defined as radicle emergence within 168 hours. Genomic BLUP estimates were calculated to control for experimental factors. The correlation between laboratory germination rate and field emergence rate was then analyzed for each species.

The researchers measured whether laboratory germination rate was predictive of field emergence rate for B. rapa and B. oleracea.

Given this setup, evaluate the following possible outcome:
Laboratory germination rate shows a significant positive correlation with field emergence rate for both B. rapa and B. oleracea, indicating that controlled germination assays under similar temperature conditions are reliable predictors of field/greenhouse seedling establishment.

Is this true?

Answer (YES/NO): NO